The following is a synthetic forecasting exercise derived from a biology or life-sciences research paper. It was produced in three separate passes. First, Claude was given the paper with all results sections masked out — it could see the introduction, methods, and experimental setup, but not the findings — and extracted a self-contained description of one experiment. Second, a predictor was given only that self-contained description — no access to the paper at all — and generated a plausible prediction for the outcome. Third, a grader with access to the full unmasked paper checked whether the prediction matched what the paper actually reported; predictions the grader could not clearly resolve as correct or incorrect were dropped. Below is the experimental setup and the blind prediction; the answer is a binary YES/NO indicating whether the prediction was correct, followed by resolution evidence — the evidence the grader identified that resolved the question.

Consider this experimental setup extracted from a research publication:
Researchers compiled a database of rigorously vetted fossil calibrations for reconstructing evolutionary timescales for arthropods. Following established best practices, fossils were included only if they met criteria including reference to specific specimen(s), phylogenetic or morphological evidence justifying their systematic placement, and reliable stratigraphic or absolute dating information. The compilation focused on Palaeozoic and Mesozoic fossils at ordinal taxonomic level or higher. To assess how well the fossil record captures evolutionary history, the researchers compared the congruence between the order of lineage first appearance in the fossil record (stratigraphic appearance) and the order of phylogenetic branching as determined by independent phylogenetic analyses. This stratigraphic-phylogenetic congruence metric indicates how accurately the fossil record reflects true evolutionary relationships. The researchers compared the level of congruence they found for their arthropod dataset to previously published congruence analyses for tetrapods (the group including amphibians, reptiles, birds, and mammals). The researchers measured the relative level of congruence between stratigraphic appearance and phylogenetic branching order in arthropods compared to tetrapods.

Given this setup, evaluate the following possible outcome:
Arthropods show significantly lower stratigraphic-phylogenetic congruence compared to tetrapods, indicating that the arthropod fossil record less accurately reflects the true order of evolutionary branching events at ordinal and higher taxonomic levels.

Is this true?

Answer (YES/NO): YES